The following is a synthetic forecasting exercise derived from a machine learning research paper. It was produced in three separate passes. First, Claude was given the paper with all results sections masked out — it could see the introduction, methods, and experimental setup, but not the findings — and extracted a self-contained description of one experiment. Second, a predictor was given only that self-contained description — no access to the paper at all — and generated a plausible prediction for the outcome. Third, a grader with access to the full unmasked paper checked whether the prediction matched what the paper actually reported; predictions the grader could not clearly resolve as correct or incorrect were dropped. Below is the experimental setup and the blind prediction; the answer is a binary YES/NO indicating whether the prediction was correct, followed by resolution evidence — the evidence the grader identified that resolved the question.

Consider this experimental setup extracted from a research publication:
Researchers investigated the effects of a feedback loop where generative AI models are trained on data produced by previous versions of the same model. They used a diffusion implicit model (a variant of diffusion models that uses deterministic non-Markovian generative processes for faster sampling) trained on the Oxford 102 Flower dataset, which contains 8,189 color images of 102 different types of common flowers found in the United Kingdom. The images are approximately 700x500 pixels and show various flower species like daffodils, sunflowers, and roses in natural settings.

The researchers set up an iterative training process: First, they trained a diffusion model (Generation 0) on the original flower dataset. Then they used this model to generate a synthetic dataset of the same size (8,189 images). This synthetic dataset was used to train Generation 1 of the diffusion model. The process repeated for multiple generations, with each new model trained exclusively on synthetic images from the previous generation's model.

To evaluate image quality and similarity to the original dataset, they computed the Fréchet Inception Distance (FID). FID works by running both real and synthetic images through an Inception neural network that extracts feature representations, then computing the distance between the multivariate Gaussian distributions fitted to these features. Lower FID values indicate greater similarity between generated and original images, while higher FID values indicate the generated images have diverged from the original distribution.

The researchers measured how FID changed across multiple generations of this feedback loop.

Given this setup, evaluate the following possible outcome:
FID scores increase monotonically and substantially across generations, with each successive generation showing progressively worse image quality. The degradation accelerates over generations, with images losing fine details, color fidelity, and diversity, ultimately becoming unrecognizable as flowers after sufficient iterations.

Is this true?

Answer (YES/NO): NO